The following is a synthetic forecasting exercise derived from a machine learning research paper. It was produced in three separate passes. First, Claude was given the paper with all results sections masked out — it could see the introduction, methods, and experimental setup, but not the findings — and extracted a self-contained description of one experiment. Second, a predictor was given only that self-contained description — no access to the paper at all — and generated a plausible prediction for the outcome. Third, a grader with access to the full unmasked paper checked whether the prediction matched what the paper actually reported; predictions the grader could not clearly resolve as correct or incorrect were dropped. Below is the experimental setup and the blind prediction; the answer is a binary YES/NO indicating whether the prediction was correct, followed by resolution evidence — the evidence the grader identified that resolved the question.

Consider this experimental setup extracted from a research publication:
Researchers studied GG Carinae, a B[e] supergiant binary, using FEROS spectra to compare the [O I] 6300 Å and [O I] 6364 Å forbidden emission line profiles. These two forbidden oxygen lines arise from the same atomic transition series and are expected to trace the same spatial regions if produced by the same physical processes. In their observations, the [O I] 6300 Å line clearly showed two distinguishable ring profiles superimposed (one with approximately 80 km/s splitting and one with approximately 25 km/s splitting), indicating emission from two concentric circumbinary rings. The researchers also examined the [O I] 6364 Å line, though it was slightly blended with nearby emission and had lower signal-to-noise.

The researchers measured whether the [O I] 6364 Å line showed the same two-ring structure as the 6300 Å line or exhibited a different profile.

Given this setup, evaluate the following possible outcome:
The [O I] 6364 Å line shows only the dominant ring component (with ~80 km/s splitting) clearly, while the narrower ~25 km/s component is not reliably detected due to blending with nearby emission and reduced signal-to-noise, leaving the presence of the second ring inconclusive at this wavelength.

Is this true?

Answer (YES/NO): NO